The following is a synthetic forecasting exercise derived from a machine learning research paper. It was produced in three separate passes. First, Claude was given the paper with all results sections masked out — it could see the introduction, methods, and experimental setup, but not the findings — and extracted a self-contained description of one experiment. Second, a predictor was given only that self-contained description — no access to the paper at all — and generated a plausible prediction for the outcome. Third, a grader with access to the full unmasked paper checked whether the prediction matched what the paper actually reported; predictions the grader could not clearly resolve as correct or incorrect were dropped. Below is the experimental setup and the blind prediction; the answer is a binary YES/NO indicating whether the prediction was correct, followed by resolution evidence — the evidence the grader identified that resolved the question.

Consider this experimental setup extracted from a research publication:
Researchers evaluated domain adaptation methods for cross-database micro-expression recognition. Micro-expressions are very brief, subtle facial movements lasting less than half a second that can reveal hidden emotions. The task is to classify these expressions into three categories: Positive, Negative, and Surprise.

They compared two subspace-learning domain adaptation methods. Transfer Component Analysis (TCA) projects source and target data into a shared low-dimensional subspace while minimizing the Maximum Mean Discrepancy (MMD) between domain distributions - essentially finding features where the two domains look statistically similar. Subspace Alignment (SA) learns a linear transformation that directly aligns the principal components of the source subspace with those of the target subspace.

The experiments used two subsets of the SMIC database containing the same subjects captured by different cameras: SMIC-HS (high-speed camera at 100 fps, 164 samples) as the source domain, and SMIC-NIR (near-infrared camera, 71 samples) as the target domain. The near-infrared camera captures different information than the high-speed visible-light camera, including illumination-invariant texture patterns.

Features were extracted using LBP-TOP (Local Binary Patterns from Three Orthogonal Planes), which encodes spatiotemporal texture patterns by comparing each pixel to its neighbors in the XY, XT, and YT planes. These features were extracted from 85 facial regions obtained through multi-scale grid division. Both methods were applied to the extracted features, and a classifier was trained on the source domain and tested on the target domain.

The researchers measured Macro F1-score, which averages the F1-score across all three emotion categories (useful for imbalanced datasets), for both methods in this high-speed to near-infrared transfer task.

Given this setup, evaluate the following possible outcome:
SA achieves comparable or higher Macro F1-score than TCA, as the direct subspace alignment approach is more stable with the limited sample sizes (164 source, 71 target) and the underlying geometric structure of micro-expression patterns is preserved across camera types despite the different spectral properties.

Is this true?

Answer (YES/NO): YES